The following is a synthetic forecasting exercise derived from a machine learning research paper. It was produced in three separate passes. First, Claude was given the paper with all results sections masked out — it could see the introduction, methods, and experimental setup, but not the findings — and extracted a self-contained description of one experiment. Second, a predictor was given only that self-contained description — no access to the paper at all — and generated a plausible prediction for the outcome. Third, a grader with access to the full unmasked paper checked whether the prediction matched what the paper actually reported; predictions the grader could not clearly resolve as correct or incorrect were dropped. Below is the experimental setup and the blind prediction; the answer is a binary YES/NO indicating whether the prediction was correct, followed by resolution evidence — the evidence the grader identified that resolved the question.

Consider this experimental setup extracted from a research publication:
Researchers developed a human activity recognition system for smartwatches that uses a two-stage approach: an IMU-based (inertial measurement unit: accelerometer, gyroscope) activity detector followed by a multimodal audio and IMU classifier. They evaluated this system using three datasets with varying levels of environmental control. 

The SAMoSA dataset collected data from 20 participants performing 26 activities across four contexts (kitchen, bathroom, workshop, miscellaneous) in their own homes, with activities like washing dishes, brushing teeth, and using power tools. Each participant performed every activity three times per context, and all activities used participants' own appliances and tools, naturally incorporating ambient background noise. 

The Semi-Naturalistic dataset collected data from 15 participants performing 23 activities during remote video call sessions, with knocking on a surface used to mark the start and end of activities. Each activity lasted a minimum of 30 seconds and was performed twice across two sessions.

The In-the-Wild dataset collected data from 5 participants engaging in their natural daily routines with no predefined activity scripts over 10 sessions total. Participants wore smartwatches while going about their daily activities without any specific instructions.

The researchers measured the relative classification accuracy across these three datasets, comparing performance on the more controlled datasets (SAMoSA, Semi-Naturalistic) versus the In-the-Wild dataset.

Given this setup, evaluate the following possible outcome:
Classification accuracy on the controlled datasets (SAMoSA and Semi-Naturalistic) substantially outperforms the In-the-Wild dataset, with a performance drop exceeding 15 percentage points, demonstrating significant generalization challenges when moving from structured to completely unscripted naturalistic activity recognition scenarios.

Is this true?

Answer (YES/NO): YES